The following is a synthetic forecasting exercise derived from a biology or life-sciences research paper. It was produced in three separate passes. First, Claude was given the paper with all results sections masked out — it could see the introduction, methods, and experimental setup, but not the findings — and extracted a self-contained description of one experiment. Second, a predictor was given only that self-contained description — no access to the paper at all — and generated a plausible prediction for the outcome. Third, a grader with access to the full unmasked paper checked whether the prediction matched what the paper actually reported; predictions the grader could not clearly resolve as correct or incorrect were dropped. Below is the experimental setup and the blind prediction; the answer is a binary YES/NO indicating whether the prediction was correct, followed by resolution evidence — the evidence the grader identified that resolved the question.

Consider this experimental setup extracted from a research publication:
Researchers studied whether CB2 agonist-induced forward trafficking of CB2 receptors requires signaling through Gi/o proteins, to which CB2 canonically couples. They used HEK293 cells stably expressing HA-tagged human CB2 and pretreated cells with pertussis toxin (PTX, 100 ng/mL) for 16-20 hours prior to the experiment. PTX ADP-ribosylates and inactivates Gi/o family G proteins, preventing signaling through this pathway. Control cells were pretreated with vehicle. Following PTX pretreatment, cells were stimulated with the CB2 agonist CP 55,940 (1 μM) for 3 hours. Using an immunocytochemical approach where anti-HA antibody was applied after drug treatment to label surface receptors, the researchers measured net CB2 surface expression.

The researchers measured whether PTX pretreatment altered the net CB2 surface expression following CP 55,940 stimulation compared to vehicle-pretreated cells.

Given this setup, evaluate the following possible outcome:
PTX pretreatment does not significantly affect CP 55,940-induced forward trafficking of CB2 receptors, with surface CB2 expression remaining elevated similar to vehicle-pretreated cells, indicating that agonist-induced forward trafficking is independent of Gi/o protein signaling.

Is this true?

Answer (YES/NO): YES